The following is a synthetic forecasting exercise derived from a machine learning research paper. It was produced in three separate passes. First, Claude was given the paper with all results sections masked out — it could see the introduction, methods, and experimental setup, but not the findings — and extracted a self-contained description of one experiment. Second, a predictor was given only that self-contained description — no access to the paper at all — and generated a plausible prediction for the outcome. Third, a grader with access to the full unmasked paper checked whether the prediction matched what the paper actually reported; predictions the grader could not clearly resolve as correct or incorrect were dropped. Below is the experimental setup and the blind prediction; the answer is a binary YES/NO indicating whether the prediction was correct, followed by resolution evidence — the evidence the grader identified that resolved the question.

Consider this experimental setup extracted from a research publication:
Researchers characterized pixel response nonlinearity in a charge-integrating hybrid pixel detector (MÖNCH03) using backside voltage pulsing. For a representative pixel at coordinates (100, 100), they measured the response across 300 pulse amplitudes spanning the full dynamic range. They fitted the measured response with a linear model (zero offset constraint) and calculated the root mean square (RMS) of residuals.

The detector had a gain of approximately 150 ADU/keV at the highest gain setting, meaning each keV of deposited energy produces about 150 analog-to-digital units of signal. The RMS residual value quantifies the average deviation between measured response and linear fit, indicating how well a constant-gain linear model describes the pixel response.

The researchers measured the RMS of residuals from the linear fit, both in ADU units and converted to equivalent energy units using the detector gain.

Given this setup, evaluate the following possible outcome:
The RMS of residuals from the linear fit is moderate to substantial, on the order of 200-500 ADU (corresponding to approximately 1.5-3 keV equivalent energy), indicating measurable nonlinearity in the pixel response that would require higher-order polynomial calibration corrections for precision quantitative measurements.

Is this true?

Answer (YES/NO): NO